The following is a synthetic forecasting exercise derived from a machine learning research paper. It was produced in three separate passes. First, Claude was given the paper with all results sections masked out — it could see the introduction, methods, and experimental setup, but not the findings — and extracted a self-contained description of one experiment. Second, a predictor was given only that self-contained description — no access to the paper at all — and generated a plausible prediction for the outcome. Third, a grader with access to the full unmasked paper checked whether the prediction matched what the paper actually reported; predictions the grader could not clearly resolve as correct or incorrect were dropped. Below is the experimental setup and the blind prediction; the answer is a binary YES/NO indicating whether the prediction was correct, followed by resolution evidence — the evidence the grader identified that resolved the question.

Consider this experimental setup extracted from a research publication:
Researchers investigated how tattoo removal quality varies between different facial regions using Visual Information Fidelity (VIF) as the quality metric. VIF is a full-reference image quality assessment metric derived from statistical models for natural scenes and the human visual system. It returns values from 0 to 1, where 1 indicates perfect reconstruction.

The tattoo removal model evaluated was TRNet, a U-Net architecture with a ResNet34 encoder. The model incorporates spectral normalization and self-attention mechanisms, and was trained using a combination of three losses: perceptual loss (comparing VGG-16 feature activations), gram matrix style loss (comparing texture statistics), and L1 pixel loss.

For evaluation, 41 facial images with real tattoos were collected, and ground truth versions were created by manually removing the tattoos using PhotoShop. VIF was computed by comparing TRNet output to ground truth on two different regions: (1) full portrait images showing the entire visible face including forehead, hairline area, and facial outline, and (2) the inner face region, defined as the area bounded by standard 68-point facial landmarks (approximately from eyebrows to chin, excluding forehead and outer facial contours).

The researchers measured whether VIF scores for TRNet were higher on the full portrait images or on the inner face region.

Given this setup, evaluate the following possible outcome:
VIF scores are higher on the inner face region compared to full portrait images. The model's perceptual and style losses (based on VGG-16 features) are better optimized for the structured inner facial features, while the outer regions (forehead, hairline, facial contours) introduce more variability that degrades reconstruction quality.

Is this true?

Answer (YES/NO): YES